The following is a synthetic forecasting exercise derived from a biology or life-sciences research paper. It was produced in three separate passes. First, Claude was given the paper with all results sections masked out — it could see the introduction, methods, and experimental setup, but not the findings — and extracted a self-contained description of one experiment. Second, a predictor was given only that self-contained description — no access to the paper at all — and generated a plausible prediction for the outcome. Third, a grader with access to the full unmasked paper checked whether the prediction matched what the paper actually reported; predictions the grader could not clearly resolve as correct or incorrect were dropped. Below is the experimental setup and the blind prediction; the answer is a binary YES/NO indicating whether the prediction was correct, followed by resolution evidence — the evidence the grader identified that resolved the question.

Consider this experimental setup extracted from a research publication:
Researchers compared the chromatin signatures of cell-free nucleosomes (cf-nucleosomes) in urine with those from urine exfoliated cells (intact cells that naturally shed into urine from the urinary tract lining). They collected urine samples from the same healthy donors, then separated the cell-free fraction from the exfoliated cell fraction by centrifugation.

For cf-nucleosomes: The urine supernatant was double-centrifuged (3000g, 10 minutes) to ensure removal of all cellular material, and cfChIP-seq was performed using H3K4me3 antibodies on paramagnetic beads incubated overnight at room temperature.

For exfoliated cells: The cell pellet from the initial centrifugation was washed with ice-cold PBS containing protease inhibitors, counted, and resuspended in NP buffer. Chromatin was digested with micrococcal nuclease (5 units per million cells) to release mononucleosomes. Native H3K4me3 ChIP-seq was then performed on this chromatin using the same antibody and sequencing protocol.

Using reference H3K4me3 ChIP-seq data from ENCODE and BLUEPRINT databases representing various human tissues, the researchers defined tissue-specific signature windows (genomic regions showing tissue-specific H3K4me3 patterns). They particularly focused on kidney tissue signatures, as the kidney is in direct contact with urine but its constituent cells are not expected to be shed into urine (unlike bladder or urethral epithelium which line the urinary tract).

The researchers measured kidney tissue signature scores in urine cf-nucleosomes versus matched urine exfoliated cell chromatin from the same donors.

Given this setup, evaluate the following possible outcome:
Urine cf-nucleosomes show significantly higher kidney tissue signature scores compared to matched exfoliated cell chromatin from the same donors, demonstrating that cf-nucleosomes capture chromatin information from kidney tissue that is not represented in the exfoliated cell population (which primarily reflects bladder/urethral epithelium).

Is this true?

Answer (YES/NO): YES